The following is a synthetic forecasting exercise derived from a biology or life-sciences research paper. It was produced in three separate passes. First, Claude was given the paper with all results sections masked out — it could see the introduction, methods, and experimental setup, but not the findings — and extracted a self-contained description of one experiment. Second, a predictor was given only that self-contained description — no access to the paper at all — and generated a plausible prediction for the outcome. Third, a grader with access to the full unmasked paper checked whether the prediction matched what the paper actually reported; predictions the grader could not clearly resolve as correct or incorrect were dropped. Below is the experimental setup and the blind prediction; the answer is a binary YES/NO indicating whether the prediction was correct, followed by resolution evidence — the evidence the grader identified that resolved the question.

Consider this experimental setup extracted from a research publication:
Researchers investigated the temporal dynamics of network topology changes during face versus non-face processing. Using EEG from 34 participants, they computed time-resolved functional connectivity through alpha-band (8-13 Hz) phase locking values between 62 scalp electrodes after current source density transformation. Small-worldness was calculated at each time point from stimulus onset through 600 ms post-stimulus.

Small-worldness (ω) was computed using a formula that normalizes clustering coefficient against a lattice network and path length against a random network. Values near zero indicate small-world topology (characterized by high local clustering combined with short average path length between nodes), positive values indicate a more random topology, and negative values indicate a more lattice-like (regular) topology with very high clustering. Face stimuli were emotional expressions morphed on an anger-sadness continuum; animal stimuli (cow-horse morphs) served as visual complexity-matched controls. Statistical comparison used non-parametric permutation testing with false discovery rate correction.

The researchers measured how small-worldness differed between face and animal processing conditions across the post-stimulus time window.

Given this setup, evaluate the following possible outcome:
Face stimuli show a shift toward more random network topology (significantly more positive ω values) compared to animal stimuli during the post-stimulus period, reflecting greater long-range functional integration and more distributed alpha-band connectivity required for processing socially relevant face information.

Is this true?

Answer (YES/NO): NO